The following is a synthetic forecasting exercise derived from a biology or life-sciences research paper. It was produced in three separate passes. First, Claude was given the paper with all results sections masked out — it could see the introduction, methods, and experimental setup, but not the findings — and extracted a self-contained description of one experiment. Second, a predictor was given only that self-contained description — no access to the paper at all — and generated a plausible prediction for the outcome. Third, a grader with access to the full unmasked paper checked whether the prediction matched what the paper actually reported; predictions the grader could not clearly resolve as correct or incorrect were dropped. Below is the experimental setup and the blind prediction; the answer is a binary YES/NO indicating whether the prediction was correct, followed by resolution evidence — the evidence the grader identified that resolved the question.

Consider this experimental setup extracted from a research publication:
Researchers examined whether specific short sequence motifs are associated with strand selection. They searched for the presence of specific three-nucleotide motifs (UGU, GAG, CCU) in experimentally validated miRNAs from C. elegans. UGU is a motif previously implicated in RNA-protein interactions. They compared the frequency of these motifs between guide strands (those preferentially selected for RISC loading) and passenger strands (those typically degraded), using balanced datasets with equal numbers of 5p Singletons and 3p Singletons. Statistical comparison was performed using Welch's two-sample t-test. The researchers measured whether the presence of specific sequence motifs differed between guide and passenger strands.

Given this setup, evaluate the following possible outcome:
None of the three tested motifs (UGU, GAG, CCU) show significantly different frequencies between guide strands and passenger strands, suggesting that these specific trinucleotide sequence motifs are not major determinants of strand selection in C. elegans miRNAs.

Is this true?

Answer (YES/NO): NO